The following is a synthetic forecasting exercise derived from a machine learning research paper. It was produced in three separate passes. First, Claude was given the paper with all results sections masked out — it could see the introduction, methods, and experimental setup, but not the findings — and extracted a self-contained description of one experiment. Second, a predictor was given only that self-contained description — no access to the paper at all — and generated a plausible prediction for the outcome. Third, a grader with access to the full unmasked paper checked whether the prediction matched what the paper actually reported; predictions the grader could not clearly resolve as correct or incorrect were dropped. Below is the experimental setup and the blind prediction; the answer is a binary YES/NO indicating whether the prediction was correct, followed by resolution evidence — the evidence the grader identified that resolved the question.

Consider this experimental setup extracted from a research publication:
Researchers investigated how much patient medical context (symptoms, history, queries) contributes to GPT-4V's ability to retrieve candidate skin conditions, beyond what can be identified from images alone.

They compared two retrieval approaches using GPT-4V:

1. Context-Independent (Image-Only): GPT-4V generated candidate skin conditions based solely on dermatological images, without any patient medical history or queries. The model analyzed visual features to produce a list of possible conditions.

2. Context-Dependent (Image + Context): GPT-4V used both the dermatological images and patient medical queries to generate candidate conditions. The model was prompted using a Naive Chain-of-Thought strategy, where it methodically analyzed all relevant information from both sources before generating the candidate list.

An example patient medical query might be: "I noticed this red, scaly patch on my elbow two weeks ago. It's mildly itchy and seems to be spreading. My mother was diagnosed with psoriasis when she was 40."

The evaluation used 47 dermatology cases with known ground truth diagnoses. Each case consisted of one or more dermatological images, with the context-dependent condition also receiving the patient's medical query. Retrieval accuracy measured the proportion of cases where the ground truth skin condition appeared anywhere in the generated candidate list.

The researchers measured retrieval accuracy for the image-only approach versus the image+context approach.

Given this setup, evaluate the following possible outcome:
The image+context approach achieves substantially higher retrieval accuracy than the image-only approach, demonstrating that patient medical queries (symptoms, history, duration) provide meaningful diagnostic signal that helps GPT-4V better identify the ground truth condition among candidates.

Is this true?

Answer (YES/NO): YES